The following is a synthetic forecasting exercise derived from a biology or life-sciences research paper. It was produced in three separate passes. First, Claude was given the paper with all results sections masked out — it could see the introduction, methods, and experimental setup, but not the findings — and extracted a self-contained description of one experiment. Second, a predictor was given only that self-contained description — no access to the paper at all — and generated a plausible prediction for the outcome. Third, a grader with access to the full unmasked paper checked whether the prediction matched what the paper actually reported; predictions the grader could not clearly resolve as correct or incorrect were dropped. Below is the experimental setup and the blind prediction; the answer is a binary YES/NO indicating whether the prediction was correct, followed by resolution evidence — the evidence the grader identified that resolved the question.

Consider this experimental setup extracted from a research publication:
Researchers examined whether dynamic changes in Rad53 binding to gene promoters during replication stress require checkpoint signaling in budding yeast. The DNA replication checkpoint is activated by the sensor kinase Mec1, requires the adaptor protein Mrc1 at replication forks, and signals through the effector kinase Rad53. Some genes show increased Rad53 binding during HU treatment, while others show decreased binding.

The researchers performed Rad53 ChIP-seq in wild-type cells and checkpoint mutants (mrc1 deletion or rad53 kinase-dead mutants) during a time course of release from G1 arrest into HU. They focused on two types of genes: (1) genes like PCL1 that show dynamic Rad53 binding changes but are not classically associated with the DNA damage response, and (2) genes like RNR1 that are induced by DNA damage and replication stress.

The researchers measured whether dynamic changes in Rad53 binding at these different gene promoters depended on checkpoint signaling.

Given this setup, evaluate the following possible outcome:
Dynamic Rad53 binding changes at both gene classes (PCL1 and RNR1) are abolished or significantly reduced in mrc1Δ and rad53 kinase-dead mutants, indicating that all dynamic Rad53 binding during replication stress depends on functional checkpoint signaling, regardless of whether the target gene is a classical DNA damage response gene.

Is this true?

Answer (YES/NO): NO